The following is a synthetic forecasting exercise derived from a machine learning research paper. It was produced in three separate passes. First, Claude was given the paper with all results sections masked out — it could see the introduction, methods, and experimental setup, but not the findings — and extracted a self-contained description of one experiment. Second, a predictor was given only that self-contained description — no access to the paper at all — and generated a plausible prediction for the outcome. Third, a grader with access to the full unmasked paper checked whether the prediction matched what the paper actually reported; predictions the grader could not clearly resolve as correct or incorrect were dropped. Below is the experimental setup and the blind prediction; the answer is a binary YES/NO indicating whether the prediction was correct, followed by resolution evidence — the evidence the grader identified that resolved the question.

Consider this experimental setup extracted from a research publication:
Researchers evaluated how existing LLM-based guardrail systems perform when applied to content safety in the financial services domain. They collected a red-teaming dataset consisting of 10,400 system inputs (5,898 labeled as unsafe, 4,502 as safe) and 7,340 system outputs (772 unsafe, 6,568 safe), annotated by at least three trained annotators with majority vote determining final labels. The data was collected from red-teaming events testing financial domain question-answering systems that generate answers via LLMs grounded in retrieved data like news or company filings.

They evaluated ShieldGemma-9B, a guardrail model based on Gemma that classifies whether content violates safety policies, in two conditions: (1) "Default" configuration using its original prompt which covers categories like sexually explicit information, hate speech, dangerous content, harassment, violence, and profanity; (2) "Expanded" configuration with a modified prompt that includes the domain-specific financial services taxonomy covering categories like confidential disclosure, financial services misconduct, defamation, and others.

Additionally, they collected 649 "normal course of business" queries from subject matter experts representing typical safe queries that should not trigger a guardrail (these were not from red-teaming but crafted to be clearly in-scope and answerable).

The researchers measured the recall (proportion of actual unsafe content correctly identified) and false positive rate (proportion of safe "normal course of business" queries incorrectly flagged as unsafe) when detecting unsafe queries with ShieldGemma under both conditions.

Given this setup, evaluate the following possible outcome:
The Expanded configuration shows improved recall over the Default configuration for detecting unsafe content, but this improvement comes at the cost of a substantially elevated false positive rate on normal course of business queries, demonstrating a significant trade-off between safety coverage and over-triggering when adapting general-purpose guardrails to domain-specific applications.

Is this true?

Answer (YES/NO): YES